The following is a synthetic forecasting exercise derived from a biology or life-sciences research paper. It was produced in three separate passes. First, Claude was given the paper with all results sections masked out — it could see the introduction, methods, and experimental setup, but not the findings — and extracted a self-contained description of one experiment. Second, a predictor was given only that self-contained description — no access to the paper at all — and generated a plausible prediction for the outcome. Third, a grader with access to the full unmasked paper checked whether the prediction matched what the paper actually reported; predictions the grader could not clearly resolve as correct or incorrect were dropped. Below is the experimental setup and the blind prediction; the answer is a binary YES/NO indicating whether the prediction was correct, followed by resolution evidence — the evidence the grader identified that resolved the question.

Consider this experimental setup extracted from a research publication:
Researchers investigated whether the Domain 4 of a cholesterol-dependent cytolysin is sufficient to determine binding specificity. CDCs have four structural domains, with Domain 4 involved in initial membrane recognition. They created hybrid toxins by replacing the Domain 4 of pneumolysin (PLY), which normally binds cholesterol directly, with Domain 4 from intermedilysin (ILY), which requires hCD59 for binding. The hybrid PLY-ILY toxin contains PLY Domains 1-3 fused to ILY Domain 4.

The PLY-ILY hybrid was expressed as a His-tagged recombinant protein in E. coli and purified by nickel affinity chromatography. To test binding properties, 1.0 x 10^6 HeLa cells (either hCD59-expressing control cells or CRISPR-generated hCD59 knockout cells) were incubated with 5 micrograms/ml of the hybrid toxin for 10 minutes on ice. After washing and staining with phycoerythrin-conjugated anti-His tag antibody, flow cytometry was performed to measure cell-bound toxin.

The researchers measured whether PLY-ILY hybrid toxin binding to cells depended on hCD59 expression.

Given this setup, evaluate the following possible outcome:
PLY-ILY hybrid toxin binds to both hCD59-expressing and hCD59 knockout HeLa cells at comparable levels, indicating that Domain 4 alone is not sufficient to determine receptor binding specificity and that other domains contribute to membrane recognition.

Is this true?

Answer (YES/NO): NO